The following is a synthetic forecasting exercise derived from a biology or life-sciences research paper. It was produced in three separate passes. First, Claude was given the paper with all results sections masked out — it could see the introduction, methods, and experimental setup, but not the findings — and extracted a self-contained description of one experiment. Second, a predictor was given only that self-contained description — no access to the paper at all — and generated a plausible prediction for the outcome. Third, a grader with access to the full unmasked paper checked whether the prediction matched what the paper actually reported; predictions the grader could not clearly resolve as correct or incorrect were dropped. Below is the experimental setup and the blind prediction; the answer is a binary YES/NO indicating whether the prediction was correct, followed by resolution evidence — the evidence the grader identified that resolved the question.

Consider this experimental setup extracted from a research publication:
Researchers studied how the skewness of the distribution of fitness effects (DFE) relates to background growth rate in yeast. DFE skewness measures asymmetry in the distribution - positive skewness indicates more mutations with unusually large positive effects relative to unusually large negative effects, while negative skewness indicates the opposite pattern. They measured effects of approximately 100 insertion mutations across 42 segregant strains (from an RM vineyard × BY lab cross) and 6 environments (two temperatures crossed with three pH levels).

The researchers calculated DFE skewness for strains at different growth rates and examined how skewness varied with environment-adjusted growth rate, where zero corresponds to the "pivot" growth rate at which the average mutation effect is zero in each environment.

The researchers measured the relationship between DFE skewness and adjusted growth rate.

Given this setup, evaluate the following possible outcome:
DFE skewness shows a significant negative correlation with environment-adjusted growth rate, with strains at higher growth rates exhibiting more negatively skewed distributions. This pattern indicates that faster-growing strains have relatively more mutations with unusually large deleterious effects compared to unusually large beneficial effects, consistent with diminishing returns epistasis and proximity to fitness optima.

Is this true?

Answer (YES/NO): YES